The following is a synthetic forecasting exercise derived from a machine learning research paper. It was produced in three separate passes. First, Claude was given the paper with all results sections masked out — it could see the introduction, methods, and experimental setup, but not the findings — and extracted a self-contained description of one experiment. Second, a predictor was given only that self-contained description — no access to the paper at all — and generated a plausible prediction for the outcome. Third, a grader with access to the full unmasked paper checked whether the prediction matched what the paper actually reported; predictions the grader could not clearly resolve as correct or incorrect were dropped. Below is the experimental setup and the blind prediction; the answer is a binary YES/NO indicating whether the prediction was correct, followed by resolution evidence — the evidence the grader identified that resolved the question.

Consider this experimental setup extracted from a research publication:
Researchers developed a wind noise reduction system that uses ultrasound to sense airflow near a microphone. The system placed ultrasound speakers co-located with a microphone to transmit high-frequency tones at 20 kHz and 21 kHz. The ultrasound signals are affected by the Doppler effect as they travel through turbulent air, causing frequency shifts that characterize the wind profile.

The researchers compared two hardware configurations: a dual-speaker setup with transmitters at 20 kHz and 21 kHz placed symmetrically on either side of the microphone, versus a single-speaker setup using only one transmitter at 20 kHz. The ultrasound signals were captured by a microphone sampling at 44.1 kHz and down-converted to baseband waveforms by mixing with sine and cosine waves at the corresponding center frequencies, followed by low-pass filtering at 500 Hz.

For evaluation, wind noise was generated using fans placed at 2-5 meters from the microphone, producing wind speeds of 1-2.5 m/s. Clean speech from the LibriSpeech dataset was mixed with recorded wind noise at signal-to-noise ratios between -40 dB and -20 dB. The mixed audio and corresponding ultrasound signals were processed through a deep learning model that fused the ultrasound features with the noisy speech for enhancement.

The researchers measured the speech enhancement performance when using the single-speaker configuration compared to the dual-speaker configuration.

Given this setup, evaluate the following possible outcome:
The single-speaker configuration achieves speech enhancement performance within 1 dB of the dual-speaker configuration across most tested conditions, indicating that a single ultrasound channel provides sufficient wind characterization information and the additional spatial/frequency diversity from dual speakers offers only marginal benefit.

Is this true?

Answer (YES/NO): YES